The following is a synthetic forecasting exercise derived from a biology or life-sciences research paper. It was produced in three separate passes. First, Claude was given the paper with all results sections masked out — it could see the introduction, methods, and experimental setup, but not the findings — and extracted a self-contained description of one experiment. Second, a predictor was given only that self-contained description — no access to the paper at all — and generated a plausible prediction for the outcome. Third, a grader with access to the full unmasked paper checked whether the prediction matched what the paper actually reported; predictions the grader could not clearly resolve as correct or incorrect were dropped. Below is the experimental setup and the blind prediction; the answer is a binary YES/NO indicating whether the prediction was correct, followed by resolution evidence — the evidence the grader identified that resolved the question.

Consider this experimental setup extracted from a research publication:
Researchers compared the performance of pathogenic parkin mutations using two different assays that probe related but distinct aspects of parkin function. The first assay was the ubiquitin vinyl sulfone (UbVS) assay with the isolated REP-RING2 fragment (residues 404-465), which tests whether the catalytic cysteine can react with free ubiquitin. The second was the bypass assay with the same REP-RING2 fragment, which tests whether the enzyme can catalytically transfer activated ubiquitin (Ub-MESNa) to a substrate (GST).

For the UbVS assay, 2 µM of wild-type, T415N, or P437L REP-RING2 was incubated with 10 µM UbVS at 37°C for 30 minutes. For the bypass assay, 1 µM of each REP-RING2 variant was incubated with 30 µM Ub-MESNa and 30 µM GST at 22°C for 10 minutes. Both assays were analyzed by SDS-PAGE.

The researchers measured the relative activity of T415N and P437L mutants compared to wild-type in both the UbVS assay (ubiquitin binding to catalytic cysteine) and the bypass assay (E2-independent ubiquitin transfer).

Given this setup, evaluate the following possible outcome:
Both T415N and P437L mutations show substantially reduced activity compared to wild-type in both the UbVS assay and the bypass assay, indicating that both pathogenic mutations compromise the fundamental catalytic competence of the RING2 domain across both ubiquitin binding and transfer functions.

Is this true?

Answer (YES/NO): YES